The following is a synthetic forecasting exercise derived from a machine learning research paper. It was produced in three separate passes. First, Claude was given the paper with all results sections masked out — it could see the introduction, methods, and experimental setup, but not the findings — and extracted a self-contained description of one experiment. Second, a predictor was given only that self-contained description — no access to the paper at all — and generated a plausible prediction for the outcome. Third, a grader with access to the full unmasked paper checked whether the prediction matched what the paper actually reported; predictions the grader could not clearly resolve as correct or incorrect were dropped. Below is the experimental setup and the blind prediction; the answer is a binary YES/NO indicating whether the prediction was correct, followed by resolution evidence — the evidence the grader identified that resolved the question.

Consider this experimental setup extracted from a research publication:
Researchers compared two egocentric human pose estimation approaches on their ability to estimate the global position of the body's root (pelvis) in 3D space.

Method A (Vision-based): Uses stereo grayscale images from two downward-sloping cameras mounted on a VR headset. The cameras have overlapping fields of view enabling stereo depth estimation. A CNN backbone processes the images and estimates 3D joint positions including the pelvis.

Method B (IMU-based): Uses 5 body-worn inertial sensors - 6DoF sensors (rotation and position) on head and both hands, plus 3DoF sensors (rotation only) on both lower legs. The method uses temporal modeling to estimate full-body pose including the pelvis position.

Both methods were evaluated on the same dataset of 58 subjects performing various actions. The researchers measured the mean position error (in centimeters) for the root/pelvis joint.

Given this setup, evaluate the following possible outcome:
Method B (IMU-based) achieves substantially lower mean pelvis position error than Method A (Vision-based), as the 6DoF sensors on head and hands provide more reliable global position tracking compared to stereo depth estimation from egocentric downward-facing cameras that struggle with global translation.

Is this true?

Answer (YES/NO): NO